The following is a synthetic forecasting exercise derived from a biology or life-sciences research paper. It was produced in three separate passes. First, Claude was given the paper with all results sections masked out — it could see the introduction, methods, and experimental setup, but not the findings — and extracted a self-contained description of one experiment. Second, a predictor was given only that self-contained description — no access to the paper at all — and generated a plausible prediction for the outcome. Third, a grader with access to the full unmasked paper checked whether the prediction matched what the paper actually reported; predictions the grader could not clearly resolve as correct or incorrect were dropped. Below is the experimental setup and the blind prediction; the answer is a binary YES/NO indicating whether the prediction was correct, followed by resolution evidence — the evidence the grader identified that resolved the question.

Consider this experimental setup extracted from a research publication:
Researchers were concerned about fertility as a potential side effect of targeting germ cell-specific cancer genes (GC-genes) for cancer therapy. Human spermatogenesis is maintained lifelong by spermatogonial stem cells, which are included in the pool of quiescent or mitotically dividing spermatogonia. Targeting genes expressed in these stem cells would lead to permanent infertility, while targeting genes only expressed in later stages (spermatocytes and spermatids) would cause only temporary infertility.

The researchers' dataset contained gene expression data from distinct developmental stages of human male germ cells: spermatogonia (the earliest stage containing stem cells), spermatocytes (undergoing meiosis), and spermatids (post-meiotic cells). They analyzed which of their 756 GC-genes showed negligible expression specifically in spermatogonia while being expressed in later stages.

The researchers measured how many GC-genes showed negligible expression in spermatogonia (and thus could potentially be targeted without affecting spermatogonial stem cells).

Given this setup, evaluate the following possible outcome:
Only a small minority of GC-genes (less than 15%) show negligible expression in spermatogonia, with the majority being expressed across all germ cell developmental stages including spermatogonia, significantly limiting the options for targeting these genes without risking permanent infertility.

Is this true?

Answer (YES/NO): YES